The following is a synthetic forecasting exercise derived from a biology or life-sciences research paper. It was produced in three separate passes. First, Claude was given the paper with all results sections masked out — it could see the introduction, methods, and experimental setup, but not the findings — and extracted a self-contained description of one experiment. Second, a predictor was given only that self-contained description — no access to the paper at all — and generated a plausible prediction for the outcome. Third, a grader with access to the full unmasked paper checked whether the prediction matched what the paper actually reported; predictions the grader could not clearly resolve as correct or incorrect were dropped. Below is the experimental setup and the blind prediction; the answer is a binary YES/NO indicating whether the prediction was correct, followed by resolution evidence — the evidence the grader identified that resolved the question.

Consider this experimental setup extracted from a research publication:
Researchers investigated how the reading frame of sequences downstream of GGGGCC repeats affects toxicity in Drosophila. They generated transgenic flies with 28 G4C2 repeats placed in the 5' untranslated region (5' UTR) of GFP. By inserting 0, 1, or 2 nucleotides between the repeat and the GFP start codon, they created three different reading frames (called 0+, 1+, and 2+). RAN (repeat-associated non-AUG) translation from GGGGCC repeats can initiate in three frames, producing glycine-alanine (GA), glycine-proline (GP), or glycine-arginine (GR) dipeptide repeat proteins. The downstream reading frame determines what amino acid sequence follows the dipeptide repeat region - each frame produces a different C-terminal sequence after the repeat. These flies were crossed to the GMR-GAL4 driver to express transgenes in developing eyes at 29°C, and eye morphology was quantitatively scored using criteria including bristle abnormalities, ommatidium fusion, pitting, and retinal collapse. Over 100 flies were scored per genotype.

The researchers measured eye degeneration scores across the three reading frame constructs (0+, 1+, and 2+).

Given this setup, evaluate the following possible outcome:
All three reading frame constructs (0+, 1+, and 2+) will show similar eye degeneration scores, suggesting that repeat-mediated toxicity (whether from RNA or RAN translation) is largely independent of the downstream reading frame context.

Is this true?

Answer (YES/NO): NO